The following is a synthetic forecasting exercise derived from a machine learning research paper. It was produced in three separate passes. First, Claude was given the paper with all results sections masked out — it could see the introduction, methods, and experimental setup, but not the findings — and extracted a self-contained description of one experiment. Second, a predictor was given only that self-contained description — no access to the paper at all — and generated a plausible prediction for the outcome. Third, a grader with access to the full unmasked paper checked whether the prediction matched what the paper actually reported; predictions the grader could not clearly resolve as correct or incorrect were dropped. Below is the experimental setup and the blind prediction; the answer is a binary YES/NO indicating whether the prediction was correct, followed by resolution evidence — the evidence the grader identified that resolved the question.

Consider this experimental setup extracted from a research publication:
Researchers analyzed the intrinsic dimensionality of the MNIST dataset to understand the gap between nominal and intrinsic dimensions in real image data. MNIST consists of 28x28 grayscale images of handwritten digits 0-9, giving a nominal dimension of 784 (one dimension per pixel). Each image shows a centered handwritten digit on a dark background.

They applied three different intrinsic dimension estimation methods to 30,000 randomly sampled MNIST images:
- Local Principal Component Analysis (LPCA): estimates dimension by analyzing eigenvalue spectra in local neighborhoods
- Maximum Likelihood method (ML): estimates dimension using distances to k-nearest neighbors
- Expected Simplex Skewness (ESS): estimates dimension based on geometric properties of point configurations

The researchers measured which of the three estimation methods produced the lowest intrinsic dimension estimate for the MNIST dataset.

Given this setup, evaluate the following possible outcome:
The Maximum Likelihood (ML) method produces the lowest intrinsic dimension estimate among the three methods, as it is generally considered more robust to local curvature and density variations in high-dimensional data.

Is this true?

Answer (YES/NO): YES